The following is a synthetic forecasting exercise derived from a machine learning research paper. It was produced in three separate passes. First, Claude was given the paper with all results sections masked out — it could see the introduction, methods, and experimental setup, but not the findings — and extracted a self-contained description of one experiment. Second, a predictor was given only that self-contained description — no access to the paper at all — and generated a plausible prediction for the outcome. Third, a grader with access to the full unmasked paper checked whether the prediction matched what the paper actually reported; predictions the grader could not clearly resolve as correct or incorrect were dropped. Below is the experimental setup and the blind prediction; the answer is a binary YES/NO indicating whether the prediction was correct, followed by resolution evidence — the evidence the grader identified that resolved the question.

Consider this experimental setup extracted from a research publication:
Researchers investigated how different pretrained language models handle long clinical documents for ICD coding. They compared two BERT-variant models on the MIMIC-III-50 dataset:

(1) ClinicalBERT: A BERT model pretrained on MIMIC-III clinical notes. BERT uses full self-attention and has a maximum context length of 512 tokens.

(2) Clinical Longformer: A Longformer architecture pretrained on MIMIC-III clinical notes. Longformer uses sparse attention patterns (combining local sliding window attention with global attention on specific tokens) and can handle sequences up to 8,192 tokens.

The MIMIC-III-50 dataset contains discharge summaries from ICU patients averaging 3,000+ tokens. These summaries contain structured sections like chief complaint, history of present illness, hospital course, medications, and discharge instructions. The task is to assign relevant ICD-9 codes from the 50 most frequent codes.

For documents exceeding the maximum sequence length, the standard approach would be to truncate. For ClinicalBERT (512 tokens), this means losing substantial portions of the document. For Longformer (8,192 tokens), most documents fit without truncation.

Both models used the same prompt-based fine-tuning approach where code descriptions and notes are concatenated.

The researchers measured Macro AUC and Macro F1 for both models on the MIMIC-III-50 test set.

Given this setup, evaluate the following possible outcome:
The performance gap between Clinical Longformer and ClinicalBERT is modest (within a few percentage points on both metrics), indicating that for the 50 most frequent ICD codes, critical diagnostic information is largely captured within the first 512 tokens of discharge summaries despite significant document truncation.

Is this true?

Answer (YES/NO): NO